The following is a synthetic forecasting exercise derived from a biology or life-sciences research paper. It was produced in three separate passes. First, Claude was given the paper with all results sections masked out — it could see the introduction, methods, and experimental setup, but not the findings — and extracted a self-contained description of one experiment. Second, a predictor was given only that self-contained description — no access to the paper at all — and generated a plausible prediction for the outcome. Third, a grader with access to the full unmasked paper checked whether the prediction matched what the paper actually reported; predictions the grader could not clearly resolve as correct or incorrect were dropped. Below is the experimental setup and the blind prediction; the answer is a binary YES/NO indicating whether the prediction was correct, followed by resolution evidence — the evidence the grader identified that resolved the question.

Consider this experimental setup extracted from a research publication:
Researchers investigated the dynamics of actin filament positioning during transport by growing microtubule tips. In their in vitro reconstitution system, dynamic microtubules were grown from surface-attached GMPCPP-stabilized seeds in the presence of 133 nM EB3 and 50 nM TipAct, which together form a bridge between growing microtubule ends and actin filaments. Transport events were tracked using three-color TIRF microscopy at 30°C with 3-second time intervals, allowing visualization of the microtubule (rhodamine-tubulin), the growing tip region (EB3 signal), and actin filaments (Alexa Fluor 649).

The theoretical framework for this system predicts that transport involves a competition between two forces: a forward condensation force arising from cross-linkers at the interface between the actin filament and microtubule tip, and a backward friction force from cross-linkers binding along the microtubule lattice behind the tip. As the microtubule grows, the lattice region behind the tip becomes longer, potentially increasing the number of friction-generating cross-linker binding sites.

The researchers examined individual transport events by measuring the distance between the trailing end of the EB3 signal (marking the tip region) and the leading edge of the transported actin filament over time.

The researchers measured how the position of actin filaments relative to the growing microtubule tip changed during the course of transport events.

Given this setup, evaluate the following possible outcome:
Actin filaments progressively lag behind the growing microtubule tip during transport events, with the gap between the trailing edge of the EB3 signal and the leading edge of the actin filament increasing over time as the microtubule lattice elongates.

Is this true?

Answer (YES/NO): NO